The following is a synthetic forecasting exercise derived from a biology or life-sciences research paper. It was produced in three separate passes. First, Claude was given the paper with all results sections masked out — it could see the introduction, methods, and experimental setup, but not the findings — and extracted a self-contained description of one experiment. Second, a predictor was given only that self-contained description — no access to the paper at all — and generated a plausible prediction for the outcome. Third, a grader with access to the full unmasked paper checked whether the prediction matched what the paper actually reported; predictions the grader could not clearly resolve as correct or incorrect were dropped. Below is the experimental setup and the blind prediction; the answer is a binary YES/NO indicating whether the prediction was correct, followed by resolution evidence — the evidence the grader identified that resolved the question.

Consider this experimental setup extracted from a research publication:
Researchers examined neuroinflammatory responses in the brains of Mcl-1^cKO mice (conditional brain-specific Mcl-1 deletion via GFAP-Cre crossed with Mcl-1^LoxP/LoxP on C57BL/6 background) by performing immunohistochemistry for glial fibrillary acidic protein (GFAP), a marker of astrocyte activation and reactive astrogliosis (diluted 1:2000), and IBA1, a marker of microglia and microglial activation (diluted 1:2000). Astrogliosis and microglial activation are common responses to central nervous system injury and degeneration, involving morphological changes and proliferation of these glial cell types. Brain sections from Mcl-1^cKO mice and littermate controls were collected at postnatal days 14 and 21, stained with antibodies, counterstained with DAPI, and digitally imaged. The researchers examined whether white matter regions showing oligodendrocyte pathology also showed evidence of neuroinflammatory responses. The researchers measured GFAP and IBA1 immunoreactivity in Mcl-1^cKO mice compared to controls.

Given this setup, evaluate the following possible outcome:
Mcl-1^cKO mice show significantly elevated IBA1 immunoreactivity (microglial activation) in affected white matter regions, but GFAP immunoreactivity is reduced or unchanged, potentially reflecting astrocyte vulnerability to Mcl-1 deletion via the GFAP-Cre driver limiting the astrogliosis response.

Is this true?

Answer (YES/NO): NO